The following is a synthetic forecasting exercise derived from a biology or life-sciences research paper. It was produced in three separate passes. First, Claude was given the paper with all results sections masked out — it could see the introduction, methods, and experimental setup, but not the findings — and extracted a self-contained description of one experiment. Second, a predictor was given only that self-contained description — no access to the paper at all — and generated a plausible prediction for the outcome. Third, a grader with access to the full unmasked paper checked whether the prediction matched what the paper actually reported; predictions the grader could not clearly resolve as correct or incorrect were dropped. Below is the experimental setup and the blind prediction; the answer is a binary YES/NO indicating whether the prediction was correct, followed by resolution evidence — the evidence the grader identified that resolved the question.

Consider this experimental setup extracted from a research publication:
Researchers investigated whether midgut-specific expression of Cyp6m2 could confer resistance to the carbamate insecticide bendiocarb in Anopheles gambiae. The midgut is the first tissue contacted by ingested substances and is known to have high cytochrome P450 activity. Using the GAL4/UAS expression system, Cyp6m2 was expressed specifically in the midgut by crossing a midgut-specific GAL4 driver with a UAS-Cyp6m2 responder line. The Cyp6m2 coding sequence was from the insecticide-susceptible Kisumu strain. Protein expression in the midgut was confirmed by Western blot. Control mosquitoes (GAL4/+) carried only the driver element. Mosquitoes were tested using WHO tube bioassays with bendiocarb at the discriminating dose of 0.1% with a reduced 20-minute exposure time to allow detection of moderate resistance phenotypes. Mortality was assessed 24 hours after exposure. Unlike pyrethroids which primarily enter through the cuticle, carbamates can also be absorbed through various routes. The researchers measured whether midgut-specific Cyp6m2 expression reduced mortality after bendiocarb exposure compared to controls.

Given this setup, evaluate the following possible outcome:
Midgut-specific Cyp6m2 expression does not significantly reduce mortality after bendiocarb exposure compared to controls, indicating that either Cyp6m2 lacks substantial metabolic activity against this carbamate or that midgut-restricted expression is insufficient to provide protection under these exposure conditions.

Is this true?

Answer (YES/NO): YES